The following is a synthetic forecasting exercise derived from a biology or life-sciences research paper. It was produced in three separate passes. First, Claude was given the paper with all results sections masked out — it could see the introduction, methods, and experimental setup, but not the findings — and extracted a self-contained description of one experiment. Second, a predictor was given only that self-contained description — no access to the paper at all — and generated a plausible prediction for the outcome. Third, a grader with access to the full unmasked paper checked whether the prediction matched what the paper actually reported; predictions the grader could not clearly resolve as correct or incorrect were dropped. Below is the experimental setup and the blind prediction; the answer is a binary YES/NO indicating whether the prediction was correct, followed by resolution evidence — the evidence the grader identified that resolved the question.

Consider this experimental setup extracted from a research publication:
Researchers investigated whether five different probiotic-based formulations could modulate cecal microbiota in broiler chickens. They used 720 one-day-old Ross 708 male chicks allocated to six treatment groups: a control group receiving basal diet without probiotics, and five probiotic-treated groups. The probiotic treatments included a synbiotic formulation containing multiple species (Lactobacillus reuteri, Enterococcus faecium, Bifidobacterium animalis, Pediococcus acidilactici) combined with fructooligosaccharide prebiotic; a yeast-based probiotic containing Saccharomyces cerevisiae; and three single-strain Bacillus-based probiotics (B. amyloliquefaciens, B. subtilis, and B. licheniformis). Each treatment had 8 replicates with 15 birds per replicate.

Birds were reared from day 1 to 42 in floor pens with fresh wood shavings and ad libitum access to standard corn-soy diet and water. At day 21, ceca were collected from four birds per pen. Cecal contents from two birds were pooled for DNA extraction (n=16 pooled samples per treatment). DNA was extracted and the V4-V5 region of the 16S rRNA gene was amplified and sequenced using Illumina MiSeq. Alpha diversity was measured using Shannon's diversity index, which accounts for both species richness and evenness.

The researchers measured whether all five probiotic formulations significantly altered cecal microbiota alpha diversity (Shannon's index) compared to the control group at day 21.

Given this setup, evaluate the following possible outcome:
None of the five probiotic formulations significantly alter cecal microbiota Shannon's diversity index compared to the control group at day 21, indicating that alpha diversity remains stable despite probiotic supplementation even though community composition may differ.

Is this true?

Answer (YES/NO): NO